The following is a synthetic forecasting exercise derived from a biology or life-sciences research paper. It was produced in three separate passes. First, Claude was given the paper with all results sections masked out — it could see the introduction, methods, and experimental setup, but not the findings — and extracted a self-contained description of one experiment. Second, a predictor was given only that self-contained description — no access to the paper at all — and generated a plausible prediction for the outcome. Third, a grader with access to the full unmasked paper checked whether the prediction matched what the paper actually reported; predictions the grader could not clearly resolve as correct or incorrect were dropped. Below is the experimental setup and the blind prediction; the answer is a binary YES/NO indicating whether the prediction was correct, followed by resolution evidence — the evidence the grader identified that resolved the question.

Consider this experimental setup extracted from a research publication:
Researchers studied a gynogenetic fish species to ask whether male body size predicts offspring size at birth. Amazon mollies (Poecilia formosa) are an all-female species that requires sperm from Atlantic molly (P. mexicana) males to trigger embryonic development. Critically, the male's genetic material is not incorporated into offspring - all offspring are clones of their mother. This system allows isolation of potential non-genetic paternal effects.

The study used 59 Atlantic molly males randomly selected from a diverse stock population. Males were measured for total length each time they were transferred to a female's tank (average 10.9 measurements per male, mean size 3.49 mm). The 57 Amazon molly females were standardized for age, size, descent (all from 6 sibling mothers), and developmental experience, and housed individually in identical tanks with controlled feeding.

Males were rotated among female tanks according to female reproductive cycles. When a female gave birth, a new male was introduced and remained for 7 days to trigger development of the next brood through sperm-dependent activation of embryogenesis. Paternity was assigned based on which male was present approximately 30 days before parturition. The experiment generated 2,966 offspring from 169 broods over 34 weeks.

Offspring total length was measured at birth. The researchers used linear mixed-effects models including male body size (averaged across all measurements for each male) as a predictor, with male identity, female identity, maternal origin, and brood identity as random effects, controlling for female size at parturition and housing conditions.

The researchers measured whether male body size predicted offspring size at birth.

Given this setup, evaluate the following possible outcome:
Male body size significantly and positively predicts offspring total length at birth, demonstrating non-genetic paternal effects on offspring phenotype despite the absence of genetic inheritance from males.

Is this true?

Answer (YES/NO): NO